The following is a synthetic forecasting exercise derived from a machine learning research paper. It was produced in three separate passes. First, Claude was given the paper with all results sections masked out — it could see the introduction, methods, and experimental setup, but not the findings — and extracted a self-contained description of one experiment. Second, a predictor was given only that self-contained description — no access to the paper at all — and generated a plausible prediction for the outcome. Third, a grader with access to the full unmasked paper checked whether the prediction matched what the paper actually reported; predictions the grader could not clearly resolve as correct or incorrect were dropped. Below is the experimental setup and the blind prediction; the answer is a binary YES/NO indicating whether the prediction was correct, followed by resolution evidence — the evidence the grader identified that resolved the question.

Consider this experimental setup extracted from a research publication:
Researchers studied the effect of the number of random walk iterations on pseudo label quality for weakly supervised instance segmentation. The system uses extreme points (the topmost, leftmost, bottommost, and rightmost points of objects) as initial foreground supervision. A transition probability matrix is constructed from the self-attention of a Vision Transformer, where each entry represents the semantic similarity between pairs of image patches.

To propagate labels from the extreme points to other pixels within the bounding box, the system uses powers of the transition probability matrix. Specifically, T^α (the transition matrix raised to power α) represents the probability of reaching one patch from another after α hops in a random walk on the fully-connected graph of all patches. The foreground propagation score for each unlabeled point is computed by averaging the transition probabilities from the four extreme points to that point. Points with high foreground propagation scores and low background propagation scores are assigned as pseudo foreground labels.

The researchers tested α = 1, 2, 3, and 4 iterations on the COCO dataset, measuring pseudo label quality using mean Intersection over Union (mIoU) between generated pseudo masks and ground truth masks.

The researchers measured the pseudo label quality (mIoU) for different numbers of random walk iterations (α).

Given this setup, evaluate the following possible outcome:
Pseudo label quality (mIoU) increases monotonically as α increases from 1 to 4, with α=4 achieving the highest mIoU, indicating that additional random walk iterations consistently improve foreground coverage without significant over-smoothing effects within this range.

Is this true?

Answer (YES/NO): NO